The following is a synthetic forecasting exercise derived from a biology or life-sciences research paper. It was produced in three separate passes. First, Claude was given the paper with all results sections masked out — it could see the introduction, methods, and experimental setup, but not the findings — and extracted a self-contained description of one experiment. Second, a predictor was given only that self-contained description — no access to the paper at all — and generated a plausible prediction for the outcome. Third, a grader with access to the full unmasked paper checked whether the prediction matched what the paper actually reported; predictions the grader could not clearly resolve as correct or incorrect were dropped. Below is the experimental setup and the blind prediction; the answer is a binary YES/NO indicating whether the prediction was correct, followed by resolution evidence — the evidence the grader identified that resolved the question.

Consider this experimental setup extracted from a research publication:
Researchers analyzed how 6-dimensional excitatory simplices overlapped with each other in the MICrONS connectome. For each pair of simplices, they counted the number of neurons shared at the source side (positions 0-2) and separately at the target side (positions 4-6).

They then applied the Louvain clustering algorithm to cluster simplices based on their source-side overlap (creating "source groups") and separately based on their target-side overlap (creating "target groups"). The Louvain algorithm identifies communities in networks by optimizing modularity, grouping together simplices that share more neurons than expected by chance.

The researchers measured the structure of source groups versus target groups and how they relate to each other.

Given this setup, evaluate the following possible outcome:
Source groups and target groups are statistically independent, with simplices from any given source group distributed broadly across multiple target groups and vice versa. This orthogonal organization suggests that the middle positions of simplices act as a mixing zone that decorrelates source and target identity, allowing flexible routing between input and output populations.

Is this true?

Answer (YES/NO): NO